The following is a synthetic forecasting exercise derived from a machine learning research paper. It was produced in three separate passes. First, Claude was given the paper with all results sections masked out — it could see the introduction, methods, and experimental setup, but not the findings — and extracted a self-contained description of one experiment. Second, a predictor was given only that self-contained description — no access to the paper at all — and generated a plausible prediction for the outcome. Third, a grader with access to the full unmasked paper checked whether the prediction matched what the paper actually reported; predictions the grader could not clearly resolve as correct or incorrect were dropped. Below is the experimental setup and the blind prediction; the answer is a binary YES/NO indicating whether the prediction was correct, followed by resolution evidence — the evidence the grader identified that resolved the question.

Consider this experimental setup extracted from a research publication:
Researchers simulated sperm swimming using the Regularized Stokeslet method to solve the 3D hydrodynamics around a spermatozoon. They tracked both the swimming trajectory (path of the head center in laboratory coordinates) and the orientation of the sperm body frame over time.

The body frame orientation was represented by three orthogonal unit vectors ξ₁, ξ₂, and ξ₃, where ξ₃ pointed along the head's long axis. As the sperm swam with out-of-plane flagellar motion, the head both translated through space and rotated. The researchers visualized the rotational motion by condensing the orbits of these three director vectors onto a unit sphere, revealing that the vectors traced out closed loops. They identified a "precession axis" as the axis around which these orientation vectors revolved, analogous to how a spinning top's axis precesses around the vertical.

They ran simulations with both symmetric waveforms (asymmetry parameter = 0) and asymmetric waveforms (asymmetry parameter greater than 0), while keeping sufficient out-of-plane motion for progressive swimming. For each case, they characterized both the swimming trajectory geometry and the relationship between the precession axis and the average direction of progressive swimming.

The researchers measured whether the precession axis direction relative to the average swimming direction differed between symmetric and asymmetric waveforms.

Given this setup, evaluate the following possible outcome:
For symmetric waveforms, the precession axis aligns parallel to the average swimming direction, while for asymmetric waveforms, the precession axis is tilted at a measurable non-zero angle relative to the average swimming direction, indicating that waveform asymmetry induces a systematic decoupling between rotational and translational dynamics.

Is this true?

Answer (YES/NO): NO